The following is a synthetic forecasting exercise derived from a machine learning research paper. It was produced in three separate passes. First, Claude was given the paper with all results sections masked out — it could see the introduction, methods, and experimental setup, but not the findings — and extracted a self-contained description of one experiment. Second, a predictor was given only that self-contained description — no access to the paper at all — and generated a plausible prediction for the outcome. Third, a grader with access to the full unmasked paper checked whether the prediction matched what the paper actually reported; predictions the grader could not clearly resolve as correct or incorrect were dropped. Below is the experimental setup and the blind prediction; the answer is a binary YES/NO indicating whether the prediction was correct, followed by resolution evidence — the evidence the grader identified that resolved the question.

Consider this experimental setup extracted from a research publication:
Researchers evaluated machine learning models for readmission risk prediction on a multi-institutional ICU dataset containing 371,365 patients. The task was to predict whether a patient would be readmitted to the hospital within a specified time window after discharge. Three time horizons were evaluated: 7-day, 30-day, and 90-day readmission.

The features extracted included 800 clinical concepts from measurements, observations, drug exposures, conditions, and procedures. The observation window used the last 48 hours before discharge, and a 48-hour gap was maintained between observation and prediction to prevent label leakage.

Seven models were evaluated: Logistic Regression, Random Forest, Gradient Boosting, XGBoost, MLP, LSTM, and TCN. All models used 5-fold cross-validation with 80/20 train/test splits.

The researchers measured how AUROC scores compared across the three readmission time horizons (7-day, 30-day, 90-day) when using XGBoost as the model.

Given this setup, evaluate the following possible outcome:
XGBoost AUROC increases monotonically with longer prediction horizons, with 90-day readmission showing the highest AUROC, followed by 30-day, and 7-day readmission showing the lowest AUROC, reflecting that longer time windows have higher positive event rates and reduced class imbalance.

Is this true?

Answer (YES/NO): NO